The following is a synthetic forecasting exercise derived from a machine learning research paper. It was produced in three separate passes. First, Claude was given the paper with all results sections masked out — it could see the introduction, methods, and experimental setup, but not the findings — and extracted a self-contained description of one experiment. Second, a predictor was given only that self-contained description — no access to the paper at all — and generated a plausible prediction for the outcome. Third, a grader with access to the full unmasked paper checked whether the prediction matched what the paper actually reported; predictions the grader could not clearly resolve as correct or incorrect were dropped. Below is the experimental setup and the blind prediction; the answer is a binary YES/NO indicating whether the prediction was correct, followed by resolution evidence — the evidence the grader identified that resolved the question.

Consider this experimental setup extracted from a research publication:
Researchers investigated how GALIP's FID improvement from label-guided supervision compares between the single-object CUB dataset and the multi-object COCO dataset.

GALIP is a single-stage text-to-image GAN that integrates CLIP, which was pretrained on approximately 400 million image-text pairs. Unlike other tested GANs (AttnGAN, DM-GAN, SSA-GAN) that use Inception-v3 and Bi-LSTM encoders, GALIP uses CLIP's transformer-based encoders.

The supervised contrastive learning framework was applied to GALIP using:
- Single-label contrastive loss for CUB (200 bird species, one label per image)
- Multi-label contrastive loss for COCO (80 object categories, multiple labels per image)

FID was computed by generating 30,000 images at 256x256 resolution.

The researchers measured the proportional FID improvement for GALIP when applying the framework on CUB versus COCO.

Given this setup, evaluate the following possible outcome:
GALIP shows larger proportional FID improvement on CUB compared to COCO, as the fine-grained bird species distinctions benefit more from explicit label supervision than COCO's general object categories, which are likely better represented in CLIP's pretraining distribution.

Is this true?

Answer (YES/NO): NO